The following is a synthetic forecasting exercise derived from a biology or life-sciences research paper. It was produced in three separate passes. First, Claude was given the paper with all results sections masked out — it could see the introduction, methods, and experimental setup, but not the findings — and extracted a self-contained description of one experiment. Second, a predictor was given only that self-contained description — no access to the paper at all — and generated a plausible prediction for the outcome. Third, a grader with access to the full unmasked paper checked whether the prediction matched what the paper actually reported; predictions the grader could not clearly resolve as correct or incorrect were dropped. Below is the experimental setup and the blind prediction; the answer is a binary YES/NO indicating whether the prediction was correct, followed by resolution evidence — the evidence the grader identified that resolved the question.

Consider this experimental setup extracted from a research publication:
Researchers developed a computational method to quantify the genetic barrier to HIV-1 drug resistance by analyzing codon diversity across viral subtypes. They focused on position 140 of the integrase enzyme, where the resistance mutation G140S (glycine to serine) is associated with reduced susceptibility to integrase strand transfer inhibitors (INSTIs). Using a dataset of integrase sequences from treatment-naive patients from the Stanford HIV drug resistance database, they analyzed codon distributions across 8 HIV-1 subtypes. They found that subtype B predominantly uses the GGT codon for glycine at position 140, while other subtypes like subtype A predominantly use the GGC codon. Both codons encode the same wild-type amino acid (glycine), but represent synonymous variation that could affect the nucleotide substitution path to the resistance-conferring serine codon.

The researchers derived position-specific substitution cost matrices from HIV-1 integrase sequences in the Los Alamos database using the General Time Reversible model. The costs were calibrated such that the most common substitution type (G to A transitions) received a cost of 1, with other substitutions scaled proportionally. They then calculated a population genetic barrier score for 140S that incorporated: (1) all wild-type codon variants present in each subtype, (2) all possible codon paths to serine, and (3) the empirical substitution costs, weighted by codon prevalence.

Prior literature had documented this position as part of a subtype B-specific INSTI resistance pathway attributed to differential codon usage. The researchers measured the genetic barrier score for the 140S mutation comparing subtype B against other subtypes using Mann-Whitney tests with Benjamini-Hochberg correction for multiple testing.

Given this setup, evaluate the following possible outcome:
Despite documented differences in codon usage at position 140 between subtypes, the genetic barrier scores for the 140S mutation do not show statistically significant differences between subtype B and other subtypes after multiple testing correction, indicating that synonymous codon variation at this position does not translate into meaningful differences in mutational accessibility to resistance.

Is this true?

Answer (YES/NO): NO